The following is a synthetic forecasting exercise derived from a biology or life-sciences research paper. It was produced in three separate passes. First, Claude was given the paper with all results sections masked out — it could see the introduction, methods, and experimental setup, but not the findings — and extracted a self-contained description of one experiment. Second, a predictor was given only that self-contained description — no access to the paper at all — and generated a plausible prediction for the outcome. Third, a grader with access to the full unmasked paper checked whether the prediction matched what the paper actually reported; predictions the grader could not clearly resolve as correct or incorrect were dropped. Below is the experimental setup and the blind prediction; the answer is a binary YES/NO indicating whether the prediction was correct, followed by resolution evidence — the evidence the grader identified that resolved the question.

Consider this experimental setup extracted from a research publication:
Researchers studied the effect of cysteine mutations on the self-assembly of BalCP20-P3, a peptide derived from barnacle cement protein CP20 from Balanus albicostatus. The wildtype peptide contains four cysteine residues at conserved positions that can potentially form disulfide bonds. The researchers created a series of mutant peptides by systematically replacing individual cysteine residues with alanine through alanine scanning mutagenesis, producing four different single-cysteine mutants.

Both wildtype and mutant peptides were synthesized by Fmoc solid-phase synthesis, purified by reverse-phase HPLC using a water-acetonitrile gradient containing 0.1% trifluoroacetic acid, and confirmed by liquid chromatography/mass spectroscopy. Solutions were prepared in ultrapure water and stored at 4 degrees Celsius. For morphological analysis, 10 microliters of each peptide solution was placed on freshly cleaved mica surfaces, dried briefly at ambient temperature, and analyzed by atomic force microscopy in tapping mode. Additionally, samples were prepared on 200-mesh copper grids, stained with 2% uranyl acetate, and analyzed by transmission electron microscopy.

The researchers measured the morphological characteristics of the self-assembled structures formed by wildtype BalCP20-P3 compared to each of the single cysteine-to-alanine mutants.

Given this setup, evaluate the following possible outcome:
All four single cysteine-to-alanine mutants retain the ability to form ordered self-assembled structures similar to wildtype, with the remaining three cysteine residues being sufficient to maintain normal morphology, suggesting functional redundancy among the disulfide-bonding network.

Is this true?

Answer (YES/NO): NO